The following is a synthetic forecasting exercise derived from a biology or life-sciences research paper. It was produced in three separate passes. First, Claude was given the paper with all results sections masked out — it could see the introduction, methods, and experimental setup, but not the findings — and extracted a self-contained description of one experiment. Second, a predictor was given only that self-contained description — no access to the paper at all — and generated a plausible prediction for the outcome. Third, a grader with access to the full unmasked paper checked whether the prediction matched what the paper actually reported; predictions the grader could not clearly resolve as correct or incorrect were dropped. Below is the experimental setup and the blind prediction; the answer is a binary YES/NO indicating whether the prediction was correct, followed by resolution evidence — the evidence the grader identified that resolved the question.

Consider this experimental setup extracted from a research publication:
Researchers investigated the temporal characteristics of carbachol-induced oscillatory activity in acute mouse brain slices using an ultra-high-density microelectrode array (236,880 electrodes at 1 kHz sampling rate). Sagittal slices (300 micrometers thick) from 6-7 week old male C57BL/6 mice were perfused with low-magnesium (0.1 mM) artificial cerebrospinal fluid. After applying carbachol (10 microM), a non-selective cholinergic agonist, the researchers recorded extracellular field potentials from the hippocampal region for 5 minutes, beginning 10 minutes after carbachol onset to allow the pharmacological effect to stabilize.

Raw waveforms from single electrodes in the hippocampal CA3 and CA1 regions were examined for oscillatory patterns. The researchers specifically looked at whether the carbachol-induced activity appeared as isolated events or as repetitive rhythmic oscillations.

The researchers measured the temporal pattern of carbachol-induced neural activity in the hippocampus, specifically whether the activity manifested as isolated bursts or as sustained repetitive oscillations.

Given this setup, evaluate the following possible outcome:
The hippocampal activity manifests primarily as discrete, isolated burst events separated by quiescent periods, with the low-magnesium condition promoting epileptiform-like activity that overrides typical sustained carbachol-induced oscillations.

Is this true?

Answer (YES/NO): NO